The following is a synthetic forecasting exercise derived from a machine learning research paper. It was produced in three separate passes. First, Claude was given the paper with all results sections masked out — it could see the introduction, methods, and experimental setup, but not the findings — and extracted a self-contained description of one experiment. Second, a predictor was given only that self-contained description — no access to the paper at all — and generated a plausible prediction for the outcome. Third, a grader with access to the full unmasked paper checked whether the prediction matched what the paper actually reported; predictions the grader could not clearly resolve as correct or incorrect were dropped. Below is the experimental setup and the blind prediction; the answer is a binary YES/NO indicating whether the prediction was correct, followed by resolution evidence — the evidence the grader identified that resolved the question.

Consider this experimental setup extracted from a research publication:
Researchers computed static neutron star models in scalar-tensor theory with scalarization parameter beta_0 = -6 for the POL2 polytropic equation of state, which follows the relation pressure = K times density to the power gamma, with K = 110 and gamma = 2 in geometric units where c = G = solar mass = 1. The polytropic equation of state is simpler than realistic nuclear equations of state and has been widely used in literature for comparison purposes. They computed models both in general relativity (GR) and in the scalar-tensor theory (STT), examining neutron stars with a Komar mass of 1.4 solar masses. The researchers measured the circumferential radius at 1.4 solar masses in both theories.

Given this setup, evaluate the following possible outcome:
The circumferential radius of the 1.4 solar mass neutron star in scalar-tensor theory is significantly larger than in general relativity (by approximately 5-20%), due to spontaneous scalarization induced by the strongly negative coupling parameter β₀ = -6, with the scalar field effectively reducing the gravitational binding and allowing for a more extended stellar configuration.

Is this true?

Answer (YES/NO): NO